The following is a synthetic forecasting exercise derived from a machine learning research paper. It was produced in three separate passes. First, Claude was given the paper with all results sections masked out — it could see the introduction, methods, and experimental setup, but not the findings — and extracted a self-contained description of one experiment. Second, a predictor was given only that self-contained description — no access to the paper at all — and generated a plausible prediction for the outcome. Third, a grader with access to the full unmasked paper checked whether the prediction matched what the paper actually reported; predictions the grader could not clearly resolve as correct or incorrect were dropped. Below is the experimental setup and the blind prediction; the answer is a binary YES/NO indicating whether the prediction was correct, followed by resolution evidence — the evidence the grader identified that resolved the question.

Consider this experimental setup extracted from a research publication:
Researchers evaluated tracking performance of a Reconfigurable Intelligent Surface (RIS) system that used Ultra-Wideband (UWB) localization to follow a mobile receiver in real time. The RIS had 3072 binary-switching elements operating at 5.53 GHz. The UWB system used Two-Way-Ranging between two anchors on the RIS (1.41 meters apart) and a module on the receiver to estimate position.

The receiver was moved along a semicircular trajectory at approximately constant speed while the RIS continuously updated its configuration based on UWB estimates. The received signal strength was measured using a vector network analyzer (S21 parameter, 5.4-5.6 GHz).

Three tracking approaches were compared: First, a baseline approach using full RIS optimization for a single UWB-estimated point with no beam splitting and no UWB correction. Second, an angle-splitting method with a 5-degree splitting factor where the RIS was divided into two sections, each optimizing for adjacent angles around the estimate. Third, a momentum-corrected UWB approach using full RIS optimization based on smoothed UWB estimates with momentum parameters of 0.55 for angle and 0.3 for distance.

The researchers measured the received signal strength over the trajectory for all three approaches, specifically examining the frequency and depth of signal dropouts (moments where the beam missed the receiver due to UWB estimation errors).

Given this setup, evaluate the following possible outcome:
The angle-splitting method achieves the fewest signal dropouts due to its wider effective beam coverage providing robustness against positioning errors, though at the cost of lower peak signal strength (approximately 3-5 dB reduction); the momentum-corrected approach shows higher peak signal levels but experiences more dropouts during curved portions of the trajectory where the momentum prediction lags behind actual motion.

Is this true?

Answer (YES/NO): NO